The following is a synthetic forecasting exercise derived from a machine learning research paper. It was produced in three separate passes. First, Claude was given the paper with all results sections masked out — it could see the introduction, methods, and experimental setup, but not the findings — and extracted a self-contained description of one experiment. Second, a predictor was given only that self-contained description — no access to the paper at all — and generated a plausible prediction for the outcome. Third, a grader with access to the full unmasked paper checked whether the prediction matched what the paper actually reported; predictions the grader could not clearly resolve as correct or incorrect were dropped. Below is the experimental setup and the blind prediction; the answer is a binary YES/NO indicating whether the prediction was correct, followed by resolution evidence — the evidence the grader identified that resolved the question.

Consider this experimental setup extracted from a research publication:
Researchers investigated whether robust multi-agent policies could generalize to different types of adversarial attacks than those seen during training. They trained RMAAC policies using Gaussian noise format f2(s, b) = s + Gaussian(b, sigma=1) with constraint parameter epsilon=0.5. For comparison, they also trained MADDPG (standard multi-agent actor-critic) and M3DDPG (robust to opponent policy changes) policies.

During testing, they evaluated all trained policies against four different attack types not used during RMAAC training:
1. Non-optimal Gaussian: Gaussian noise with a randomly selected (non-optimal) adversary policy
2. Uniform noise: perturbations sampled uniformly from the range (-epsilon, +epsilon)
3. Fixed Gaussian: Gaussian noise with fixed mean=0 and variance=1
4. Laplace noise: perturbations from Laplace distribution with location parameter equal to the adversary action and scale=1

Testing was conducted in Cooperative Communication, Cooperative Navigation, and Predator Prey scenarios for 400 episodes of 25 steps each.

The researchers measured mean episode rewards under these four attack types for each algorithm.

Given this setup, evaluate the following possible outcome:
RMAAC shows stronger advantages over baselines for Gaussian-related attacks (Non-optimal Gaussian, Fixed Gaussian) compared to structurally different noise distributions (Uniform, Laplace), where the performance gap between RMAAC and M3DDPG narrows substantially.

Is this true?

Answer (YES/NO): NO